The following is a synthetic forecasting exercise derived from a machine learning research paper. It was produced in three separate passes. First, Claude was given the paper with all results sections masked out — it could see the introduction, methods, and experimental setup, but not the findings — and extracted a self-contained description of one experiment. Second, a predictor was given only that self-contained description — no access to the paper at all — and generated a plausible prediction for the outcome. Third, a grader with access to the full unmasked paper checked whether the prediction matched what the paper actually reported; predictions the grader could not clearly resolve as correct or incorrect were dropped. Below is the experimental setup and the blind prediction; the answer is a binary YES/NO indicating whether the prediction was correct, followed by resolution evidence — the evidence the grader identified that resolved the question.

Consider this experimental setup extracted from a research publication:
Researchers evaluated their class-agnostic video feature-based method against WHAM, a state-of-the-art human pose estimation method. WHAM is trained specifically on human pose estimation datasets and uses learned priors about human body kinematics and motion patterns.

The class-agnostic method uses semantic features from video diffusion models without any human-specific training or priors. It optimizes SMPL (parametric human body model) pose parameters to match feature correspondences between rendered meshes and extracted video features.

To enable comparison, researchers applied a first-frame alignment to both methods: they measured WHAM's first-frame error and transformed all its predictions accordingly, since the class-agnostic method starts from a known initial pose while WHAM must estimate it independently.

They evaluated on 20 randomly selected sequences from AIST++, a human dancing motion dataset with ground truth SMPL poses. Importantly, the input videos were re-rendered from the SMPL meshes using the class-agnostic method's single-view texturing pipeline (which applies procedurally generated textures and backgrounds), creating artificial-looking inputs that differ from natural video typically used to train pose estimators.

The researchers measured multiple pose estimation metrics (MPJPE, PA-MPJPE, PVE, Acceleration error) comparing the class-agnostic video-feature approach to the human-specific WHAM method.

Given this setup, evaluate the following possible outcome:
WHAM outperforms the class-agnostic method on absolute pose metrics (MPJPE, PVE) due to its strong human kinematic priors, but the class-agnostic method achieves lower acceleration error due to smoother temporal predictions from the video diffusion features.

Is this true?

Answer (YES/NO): NO